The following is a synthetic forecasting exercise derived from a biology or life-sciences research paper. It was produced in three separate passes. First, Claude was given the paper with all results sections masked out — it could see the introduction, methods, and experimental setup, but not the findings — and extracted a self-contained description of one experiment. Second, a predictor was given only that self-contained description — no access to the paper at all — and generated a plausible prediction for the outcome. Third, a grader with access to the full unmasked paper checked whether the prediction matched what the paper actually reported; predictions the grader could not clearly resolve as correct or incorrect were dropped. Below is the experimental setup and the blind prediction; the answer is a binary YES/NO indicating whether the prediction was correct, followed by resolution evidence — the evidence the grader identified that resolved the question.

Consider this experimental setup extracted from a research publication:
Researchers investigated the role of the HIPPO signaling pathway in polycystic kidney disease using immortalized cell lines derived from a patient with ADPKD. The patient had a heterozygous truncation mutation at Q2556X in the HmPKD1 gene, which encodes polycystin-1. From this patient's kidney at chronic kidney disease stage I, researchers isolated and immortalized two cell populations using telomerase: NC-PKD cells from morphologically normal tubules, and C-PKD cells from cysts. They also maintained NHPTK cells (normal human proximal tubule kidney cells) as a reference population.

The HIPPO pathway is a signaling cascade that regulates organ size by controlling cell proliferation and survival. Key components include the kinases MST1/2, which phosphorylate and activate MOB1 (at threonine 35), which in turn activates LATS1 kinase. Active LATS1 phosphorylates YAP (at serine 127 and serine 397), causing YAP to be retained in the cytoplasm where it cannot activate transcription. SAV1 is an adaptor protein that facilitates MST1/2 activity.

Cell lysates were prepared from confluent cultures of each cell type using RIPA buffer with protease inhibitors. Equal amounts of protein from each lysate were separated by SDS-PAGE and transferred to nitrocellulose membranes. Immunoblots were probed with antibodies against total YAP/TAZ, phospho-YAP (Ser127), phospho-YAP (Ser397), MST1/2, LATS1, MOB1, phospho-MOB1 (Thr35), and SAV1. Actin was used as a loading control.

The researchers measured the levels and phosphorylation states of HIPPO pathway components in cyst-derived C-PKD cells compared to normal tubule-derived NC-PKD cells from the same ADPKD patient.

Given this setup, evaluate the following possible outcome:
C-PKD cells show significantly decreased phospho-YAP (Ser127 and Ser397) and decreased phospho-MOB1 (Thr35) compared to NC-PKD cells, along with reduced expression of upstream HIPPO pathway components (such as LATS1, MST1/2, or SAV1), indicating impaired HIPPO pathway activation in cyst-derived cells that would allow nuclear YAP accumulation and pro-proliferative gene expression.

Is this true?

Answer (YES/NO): NO